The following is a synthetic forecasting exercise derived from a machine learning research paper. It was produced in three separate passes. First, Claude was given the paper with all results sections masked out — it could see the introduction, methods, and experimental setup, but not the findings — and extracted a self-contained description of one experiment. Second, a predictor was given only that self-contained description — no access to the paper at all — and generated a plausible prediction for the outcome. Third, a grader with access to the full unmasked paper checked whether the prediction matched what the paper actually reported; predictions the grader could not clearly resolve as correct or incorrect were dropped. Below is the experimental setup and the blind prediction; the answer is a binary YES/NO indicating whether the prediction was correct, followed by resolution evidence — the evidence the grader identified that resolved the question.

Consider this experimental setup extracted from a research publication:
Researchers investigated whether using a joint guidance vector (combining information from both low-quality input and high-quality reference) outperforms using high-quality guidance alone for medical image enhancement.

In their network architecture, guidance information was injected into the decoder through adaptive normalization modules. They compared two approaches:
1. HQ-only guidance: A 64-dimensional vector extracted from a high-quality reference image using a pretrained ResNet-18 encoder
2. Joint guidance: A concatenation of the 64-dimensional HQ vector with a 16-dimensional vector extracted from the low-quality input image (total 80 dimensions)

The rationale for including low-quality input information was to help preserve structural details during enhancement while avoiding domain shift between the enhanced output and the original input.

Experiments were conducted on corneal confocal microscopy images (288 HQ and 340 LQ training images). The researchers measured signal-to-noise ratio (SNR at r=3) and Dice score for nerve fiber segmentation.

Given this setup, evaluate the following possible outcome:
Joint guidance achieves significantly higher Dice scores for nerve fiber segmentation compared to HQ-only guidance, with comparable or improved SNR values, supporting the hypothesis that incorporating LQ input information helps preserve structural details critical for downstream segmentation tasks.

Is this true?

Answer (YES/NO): YES